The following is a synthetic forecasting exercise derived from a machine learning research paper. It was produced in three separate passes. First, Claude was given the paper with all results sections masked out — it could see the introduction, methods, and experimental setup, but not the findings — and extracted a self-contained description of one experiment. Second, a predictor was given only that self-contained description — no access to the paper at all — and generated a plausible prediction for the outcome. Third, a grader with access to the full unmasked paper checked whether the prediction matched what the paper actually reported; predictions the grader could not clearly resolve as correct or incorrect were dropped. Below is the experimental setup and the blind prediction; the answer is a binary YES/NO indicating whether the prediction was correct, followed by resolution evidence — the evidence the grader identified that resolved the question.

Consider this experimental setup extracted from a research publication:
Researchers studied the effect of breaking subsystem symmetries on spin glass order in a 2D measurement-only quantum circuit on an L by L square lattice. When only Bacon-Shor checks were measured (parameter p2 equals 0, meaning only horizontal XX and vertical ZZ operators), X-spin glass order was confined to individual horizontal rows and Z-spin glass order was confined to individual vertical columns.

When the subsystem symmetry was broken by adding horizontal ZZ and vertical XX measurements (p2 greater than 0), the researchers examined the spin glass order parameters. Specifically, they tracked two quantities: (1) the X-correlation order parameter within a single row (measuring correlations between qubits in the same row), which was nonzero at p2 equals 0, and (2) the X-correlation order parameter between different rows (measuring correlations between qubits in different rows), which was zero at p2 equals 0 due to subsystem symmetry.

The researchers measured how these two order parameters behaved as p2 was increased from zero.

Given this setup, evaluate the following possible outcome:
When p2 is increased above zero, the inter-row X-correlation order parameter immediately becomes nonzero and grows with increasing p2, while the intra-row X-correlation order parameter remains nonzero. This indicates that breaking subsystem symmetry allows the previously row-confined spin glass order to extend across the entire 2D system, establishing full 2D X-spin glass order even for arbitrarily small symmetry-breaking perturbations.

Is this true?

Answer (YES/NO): NO